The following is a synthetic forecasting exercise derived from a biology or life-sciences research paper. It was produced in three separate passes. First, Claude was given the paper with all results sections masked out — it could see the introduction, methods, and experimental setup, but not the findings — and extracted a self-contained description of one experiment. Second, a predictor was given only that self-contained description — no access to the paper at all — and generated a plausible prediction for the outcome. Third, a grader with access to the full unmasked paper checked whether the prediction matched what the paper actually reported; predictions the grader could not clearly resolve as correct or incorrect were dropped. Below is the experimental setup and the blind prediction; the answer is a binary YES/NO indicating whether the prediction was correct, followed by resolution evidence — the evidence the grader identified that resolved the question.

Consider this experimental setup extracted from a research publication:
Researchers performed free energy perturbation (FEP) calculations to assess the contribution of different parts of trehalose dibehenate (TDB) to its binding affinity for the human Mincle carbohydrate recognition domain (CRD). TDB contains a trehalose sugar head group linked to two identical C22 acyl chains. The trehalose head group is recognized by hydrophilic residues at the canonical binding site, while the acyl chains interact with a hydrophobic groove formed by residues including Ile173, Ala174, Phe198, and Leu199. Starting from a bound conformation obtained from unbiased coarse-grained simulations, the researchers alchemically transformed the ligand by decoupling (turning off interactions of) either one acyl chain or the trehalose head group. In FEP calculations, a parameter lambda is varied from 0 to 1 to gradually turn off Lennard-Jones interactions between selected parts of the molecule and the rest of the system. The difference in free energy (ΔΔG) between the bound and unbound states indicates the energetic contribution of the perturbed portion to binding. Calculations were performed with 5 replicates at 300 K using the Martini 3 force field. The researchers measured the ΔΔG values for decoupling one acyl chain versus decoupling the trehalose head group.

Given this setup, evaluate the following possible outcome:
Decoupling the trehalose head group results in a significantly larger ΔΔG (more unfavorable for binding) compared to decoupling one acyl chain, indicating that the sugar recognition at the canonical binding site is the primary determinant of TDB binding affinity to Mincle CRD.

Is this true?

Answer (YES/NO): NO